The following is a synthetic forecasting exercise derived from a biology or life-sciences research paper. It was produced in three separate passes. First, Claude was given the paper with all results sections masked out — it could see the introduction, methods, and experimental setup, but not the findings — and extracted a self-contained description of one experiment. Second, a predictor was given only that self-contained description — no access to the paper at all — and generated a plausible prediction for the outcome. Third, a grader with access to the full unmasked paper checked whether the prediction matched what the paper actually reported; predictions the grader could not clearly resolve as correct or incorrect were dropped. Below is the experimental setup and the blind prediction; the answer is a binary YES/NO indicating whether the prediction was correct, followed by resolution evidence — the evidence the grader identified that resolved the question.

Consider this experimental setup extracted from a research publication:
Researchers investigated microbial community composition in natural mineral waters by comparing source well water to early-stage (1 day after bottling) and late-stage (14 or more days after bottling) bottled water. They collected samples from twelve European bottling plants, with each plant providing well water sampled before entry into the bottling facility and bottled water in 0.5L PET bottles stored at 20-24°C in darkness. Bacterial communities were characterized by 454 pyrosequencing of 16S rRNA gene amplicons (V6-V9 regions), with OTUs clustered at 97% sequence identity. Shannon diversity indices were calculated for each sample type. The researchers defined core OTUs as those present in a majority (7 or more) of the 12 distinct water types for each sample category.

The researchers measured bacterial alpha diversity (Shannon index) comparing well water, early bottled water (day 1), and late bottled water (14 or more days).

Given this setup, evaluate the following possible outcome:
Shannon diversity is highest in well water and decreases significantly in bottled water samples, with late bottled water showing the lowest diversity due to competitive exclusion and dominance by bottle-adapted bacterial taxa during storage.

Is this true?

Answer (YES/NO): NO